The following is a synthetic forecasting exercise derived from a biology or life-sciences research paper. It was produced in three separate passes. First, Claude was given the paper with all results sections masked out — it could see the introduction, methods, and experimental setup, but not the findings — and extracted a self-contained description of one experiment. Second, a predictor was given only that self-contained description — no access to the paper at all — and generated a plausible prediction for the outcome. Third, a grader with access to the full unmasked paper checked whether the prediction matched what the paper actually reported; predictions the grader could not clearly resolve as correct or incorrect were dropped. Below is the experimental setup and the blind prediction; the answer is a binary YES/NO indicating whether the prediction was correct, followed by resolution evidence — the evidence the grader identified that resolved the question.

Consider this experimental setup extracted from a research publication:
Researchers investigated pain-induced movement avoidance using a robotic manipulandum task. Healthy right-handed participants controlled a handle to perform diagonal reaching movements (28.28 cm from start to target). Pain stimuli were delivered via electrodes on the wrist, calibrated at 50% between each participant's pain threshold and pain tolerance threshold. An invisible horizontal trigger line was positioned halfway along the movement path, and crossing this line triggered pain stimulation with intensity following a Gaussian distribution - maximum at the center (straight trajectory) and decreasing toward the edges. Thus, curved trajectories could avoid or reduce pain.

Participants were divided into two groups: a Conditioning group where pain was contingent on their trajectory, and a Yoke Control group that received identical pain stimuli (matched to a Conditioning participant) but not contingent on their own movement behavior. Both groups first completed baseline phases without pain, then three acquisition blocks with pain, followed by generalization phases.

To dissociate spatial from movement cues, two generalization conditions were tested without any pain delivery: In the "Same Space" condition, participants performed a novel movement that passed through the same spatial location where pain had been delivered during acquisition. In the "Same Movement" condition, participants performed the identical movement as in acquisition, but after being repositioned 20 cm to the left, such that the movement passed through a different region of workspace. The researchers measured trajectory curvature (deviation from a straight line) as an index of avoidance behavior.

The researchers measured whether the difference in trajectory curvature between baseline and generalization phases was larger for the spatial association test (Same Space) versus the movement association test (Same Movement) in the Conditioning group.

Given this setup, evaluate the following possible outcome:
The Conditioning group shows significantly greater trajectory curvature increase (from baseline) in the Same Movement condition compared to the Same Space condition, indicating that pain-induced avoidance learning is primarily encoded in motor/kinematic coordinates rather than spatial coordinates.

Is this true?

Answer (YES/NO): NO